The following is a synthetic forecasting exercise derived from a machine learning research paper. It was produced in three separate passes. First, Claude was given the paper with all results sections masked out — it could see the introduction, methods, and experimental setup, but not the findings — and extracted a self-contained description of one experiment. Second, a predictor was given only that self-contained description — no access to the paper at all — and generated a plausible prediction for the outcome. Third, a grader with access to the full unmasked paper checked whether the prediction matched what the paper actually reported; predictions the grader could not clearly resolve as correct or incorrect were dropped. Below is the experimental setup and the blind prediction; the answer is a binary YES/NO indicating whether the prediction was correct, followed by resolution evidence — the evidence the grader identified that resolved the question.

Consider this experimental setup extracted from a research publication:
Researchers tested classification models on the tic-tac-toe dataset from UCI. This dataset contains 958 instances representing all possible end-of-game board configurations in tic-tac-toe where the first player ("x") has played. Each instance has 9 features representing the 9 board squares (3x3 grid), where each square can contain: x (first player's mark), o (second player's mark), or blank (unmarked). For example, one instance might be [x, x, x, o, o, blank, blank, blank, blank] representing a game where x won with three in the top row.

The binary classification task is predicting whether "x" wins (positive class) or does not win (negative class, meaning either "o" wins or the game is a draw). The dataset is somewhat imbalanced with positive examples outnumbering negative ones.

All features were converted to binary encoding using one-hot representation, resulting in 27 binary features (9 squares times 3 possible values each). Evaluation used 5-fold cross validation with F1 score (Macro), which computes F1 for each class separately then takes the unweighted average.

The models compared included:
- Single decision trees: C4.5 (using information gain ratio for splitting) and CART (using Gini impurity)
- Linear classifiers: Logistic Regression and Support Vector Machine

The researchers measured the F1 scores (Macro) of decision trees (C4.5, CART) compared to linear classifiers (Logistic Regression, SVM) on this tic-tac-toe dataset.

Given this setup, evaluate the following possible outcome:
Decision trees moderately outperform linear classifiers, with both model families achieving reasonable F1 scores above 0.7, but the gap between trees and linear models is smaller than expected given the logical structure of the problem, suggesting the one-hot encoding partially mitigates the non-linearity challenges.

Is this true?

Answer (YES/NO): NO